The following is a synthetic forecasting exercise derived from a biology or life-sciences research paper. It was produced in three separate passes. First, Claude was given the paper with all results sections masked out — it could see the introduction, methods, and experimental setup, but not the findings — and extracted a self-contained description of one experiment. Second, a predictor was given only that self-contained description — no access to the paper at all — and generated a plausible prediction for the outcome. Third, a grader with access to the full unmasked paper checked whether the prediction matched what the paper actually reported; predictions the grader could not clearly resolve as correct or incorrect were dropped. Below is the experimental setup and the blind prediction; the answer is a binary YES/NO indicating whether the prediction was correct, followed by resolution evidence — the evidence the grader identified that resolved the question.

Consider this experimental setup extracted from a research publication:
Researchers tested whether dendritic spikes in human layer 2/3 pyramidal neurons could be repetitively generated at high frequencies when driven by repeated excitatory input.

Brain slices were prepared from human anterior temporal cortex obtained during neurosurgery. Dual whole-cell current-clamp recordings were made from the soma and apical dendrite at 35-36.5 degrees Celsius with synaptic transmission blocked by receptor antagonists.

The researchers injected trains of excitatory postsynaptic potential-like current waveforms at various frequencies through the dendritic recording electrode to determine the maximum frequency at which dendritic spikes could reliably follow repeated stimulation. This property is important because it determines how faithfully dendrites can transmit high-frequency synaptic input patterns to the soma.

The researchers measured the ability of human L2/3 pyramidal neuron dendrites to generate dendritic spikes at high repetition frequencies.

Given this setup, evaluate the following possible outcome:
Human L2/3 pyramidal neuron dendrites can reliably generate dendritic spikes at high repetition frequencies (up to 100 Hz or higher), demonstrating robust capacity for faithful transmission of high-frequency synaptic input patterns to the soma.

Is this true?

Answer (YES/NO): YES